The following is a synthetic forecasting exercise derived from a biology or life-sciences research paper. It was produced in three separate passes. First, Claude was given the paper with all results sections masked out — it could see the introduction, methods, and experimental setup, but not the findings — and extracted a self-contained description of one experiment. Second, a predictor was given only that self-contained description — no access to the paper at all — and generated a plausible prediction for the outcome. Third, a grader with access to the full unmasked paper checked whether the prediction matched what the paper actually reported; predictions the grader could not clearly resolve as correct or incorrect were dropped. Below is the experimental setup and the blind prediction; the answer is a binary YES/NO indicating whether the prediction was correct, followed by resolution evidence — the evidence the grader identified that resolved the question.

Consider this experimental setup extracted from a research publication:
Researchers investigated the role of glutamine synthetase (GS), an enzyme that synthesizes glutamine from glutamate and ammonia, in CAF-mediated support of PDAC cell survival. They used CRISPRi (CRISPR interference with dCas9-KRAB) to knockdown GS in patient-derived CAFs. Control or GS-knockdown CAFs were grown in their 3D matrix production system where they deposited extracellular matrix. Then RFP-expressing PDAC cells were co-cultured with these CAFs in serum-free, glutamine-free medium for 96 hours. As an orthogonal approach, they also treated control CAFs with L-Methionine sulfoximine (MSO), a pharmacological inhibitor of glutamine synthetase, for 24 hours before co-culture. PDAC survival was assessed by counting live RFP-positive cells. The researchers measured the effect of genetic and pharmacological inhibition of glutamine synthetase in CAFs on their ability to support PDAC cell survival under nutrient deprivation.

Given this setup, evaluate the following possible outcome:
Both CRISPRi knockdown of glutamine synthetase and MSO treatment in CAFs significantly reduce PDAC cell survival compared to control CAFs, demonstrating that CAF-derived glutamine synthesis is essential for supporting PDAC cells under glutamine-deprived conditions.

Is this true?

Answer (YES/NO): YES